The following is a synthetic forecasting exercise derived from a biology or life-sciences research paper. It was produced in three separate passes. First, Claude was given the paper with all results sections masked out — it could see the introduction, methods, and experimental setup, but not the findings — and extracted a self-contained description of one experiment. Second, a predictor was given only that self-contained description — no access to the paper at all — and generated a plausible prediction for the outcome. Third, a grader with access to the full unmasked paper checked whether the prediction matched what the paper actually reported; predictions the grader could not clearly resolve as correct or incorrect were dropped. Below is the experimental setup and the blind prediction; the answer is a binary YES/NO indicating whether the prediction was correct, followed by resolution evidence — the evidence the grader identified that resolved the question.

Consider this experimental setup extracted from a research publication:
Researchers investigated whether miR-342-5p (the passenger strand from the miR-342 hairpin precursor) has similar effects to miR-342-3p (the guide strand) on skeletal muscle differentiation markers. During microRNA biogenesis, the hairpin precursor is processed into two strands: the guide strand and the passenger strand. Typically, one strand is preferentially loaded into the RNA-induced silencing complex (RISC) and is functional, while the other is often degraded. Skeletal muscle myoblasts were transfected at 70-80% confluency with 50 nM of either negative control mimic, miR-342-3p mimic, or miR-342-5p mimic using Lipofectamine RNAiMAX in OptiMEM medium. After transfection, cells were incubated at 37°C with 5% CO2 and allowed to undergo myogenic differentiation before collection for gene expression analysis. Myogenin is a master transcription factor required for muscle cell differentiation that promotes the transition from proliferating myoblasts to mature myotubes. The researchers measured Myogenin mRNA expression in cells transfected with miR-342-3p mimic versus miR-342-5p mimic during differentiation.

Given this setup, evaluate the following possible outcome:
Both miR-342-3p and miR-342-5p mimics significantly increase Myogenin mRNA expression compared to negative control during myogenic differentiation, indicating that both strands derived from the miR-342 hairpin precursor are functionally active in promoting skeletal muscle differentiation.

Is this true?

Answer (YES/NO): NO